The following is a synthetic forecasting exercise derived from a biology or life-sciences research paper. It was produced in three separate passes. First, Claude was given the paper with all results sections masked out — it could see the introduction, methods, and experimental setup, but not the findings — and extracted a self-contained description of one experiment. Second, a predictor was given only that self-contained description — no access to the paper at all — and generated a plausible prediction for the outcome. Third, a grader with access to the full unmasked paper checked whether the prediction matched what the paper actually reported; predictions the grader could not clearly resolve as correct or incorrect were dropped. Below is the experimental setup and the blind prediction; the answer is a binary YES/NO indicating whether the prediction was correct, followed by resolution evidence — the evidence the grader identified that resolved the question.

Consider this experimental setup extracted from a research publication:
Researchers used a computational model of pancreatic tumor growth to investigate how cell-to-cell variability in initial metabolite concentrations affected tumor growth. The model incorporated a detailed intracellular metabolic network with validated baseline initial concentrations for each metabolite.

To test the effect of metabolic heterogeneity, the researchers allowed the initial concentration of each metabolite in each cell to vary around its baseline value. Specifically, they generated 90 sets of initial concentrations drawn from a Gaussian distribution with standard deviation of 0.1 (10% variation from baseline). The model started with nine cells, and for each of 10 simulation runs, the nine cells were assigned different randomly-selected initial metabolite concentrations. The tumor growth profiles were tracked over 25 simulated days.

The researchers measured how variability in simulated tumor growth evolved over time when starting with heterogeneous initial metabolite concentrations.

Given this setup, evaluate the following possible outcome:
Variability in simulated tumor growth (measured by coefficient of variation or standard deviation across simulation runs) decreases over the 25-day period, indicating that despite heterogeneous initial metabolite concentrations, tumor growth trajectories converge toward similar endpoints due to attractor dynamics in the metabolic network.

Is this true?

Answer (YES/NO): NO